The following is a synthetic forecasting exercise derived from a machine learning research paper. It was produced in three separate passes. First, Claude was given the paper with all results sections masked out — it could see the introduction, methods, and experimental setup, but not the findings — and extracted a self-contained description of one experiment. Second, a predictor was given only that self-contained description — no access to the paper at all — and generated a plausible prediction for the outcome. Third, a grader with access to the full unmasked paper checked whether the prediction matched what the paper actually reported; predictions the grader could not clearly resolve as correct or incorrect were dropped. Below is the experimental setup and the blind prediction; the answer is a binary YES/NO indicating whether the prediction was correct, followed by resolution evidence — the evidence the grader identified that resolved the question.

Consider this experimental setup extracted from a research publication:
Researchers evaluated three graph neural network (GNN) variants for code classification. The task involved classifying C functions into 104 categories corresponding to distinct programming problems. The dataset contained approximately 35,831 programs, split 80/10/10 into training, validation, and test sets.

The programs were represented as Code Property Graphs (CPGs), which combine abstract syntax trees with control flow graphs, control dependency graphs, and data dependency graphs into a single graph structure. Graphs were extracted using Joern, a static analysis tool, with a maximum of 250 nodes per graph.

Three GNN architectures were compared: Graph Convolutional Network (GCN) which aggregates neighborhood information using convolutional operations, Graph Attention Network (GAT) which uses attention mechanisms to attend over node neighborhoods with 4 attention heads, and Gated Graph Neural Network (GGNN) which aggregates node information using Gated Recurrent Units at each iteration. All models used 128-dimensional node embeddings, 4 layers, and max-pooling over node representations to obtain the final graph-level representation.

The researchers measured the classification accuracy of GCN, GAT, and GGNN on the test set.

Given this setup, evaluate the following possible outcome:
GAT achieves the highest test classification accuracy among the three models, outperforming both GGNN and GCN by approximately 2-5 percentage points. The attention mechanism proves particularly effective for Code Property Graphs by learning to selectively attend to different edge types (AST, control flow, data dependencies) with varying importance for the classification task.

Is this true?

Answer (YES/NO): NO